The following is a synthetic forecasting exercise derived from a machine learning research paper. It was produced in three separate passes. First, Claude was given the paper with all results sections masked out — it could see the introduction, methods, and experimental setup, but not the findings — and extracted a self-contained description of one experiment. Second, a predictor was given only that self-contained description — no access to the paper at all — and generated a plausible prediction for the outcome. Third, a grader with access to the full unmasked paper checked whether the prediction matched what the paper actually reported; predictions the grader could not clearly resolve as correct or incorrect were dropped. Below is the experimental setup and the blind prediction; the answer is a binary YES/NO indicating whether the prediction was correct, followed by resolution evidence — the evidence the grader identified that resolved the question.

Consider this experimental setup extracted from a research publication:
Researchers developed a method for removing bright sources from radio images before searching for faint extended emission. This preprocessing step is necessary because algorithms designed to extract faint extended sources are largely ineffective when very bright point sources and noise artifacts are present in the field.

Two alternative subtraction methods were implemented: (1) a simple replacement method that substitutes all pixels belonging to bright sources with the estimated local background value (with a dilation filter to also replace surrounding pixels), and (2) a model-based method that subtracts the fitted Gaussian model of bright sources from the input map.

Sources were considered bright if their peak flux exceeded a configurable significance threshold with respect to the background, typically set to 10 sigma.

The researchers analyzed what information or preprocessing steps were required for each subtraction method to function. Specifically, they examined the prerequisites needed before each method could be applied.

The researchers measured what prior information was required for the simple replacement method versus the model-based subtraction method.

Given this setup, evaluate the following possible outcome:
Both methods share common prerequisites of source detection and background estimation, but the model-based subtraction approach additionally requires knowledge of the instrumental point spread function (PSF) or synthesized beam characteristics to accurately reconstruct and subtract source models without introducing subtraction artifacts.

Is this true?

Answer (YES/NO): NO